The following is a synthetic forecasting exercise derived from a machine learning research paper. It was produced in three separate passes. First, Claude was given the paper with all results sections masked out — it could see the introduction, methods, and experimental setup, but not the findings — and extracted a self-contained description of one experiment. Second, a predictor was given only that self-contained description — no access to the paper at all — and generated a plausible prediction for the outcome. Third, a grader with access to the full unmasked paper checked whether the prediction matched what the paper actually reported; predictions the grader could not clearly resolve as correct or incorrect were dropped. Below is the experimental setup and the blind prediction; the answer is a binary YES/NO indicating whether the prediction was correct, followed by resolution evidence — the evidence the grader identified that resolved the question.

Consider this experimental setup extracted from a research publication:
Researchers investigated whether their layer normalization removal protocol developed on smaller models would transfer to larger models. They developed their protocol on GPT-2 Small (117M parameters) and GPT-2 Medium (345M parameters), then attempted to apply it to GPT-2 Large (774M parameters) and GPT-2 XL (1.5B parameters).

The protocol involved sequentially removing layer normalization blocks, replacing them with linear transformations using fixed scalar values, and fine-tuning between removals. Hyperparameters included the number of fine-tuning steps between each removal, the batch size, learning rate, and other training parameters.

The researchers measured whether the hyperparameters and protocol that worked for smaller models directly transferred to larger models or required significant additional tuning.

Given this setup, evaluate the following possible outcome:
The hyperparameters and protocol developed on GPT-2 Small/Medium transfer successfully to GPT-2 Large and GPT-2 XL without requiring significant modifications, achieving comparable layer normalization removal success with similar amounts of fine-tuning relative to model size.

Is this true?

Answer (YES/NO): NO